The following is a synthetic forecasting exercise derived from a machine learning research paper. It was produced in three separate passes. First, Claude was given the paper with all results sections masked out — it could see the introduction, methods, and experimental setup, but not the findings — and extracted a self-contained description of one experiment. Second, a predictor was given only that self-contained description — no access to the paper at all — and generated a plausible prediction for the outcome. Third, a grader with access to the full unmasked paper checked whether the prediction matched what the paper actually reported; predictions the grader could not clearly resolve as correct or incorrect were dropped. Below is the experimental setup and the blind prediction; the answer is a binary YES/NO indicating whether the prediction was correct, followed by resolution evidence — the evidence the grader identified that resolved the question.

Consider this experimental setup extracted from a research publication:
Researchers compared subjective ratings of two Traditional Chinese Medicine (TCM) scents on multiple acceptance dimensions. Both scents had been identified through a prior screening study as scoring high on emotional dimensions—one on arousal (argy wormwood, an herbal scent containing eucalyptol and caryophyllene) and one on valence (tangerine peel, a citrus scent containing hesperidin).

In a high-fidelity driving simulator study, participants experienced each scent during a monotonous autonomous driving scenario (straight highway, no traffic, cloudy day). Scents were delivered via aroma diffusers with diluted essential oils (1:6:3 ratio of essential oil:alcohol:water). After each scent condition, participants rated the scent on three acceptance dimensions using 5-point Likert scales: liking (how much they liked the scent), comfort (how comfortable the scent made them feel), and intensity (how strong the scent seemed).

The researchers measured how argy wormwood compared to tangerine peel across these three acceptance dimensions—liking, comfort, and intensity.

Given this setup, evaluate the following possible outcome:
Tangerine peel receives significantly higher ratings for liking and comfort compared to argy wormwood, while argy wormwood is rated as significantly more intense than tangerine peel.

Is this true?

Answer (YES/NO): YES